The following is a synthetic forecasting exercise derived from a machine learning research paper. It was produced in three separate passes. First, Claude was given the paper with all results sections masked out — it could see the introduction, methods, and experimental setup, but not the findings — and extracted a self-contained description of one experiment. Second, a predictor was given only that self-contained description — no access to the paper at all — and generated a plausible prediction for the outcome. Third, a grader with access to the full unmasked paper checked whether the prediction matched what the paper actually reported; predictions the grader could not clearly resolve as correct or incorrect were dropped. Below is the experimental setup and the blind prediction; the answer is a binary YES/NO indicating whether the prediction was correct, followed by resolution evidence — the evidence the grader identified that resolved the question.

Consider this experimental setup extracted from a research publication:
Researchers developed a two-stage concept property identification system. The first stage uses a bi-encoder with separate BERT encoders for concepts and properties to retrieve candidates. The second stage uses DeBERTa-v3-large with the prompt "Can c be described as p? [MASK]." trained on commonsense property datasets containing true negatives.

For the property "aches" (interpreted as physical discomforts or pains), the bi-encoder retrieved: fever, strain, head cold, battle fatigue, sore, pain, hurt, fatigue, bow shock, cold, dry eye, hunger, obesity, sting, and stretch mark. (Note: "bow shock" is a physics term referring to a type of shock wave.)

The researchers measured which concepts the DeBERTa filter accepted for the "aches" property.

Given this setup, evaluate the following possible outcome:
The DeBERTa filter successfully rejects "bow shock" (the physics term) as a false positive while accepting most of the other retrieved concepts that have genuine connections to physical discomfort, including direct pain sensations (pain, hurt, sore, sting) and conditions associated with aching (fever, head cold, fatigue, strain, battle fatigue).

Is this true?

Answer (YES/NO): NO